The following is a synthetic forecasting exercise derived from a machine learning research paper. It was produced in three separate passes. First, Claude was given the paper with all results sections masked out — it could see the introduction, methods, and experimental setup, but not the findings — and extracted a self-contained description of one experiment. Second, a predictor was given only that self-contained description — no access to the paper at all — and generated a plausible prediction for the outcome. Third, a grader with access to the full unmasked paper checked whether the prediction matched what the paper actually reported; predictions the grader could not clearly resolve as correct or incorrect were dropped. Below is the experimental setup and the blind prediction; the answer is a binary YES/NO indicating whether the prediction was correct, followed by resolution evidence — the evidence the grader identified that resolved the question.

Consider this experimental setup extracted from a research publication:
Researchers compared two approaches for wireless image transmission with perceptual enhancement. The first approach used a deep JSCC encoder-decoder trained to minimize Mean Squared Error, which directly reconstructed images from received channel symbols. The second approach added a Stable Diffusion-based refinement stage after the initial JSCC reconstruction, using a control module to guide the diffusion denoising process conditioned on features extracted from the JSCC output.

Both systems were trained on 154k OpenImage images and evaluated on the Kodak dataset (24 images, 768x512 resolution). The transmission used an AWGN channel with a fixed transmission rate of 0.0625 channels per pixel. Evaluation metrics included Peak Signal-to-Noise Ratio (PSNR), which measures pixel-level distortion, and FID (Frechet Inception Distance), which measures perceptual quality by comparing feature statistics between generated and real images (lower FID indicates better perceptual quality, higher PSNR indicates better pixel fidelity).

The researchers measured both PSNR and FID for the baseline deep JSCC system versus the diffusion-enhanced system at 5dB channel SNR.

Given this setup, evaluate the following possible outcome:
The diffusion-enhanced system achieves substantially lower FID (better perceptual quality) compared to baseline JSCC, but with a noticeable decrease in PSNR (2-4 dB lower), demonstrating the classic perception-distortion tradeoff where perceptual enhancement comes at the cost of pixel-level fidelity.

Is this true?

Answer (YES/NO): NO